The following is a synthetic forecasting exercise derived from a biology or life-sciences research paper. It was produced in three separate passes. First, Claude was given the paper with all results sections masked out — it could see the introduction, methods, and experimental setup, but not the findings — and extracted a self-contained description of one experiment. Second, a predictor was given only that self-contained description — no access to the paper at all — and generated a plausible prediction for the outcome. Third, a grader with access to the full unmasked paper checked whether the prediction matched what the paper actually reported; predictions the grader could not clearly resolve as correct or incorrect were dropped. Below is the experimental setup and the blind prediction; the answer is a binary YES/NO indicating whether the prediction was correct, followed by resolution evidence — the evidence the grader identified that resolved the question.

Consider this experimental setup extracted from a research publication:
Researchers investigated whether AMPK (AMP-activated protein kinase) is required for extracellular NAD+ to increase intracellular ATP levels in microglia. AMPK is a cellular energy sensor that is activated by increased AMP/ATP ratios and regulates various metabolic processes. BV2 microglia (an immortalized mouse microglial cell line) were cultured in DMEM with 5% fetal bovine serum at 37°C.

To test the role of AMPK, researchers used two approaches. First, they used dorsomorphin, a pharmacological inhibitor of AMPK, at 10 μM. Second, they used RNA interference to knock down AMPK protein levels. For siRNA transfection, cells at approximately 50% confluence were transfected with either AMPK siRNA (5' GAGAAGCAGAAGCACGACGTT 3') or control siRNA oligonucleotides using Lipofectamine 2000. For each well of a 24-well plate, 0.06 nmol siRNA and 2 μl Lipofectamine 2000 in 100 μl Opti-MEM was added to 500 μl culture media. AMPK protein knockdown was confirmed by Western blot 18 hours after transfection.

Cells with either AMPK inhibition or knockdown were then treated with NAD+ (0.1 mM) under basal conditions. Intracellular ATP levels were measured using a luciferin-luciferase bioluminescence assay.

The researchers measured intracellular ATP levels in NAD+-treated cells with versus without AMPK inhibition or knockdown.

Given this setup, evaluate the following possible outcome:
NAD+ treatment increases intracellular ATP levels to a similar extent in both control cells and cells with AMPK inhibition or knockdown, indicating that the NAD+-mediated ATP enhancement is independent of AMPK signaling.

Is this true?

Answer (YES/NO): NO